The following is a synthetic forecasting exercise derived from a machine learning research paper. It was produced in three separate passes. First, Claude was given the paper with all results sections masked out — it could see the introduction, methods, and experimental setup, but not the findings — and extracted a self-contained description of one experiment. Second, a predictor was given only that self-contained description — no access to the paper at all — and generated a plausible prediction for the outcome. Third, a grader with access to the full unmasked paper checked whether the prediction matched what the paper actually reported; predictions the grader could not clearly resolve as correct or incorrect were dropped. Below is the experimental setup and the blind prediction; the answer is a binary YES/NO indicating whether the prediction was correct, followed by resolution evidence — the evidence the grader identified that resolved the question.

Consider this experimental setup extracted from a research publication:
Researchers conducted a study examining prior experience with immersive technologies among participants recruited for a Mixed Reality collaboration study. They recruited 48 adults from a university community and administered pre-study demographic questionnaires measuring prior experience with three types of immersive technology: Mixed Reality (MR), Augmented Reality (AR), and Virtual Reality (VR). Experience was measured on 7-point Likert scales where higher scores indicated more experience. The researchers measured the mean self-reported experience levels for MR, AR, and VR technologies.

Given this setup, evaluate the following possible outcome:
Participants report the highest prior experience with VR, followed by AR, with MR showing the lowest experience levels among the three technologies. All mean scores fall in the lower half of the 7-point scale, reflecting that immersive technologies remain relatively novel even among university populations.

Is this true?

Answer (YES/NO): YES